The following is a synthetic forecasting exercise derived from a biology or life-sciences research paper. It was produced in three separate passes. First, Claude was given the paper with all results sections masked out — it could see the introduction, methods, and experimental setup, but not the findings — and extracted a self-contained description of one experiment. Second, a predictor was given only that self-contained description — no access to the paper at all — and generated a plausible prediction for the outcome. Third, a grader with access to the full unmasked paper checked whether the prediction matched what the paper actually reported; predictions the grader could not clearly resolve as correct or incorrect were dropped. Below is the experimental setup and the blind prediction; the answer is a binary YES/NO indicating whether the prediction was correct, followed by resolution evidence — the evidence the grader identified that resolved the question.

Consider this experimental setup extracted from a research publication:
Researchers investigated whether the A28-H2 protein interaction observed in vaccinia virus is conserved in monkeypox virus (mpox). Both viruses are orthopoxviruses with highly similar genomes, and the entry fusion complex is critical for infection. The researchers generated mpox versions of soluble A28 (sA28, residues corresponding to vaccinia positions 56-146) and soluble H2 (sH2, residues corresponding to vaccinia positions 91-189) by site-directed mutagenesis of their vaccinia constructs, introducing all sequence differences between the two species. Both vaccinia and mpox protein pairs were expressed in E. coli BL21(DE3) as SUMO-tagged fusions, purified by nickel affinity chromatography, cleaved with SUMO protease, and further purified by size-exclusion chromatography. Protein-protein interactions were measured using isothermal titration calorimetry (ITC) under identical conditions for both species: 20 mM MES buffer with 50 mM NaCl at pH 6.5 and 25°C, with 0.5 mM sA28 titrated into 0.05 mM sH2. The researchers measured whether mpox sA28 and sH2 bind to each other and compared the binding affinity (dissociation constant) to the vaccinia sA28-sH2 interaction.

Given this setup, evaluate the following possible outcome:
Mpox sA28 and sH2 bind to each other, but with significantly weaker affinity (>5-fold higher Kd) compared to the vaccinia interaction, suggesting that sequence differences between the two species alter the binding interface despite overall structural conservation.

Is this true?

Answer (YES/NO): NO